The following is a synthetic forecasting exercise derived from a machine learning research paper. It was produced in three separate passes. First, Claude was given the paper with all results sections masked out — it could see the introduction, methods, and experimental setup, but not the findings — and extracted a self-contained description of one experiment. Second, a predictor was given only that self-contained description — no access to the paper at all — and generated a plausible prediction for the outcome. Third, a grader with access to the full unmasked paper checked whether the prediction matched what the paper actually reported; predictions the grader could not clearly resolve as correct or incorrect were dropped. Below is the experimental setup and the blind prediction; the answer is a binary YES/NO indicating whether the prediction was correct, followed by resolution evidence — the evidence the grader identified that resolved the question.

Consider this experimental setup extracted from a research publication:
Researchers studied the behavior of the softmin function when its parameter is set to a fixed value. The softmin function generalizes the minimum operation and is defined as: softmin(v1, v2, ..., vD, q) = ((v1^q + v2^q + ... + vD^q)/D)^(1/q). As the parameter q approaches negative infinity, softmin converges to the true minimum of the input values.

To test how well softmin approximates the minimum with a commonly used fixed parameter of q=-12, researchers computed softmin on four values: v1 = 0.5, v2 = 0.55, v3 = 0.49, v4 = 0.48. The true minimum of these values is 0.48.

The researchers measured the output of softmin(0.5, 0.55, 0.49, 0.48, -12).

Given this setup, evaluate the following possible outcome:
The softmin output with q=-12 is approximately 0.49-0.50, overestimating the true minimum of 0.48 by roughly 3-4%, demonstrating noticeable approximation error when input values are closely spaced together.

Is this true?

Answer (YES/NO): YES